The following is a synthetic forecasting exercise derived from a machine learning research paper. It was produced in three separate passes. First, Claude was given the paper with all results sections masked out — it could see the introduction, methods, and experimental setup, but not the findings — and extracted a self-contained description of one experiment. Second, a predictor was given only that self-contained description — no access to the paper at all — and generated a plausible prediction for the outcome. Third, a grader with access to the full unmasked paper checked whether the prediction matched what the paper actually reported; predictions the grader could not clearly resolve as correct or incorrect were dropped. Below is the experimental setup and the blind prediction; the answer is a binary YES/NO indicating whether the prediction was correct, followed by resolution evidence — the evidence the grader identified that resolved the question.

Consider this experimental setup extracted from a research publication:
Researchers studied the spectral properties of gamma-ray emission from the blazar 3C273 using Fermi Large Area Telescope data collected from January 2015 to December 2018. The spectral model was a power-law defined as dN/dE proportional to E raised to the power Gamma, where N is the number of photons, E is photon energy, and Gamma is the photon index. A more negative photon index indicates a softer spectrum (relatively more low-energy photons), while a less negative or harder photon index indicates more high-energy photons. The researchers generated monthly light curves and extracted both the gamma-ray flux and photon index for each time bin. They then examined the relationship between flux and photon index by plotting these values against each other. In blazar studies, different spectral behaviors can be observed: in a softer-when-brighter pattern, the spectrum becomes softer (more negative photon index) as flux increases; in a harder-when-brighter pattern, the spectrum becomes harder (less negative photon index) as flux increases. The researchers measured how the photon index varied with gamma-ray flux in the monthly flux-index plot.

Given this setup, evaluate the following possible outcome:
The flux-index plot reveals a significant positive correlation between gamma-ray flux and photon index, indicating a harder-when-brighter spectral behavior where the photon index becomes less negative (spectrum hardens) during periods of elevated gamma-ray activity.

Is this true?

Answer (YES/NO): NO